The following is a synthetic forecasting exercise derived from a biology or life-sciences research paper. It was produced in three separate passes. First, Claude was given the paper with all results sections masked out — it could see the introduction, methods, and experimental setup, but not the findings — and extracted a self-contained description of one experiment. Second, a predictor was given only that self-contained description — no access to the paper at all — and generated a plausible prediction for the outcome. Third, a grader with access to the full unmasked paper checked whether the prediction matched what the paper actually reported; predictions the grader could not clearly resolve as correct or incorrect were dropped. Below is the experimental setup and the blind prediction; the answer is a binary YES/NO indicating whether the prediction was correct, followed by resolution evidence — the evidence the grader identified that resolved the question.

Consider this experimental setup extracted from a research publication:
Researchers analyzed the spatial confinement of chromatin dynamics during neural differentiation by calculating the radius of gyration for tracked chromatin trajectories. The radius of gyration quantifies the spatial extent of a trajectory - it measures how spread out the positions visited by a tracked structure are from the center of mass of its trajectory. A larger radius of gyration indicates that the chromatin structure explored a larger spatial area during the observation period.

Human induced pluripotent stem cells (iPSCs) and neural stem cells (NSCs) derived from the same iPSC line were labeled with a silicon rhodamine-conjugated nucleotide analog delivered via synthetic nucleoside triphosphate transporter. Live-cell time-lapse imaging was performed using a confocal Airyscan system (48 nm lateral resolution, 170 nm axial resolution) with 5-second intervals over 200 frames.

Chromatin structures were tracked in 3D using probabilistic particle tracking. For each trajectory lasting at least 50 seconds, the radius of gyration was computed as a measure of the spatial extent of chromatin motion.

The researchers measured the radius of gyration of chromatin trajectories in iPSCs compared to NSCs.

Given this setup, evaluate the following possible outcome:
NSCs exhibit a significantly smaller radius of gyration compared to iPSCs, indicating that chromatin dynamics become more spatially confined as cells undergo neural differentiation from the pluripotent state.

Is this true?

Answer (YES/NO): YES